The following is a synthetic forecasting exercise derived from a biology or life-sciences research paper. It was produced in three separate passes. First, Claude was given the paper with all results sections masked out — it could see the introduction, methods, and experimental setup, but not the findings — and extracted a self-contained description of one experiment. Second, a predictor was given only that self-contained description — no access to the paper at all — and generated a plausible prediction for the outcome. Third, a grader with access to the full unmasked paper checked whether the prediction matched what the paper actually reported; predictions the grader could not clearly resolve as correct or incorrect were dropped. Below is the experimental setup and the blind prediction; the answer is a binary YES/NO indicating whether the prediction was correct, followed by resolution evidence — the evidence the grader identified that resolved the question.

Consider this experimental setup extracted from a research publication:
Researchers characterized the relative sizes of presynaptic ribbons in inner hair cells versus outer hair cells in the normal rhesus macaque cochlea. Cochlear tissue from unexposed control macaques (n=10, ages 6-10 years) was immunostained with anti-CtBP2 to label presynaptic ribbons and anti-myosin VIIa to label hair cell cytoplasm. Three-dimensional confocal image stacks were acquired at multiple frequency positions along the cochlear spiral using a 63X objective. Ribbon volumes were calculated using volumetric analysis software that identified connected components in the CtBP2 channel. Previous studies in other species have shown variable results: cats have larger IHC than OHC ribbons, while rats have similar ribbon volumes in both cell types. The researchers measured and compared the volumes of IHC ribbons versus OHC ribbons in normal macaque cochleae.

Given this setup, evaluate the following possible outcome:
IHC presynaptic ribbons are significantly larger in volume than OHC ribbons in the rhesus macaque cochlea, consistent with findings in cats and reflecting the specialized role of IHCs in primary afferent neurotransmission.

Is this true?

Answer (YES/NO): NO